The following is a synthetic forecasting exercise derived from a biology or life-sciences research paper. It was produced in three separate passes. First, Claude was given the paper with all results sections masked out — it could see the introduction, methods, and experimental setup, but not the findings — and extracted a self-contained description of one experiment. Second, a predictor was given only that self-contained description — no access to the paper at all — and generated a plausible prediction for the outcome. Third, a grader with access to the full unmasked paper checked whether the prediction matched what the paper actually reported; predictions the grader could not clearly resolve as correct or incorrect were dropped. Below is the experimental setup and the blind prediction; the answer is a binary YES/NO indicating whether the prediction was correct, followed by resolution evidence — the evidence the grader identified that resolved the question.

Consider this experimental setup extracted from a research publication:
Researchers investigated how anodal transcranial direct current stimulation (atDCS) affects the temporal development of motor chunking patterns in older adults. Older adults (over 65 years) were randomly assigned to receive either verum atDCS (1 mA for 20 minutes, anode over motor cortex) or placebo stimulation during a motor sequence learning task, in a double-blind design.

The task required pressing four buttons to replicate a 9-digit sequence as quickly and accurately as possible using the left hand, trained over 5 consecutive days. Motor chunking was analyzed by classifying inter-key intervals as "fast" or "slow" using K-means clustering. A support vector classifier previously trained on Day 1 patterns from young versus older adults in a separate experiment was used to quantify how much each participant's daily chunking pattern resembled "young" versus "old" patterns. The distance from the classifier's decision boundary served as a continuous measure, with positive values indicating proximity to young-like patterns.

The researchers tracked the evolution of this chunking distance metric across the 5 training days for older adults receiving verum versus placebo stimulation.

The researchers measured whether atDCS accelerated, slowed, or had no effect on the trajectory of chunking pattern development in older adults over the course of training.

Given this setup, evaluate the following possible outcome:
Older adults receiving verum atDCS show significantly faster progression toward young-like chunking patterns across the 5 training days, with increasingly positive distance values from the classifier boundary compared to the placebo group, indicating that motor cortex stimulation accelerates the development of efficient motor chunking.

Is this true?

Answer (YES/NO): NO